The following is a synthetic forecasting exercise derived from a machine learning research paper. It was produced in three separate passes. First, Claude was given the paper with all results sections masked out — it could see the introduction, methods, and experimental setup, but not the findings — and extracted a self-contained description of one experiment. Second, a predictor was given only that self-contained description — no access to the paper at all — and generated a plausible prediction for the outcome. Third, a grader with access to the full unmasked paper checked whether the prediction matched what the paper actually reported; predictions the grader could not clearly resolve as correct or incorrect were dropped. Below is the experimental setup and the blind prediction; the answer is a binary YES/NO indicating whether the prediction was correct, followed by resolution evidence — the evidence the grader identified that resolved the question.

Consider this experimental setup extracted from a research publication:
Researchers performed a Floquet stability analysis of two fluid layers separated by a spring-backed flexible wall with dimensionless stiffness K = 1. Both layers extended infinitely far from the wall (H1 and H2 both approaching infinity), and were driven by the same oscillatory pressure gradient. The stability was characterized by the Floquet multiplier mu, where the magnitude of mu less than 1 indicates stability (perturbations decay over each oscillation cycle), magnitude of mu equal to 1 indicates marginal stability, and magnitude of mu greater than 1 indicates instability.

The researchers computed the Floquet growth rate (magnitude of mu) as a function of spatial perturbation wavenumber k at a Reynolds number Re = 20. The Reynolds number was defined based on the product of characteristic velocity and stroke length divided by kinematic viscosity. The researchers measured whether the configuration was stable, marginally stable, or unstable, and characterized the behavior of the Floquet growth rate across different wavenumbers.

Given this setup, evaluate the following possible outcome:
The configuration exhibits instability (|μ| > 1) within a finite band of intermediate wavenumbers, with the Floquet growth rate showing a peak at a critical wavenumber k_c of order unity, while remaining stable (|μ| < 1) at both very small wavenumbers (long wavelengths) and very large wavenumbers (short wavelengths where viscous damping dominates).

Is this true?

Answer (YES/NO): NO